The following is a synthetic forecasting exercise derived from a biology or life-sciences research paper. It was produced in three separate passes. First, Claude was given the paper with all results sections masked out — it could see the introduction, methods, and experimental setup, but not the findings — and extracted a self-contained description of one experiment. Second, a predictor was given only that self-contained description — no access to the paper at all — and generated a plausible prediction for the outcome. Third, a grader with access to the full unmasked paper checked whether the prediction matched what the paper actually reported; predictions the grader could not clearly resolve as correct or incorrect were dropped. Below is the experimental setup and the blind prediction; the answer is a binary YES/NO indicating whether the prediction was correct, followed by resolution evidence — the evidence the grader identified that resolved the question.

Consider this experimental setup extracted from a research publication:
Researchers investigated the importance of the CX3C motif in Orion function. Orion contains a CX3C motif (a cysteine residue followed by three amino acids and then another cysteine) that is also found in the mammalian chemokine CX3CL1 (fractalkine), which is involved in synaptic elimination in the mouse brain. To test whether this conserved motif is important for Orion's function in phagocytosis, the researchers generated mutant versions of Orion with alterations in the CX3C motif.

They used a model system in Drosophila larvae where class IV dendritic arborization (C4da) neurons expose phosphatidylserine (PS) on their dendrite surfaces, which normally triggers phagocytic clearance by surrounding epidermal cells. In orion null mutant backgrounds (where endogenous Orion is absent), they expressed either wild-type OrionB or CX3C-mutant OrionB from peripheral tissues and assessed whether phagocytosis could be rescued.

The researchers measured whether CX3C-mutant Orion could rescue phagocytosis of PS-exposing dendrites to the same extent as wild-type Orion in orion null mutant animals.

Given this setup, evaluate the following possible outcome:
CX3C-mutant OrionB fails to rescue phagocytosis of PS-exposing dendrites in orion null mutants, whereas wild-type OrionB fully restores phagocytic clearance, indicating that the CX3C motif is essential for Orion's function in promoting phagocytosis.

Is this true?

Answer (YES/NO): NO